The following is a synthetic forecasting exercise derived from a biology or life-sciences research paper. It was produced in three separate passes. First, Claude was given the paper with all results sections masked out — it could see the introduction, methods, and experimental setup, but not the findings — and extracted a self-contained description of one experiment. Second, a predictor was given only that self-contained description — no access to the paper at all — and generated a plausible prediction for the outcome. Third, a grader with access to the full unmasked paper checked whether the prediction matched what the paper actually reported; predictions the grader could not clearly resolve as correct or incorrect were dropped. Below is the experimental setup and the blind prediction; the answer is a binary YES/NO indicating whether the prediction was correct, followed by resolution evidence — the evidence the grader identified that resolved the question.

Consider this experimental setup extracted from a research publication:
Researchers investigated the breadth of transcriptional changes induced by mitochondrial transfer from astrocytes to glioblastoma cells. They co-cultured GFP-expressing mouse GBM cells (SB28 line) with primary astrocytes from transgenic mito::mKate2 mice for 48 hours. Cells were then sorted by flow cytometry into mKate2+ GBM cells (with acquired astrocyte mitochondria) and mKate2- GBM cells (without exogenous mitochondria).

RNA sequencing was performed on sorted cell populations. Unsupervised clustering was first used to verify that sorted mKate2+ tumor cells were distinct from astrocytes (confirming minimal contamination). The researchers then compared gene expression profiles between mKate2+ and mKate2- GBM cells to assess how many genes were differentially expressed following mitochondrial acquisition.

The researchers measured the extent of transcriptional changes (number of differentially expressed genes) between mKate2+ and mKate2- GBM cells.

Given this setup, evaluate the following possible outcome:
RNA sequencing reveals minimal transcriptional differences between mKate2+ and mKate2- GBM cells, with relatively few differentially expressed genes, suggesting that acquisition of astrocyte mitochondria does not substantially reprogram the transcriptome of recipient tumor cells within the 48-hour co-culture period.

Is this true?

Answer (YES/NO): YES